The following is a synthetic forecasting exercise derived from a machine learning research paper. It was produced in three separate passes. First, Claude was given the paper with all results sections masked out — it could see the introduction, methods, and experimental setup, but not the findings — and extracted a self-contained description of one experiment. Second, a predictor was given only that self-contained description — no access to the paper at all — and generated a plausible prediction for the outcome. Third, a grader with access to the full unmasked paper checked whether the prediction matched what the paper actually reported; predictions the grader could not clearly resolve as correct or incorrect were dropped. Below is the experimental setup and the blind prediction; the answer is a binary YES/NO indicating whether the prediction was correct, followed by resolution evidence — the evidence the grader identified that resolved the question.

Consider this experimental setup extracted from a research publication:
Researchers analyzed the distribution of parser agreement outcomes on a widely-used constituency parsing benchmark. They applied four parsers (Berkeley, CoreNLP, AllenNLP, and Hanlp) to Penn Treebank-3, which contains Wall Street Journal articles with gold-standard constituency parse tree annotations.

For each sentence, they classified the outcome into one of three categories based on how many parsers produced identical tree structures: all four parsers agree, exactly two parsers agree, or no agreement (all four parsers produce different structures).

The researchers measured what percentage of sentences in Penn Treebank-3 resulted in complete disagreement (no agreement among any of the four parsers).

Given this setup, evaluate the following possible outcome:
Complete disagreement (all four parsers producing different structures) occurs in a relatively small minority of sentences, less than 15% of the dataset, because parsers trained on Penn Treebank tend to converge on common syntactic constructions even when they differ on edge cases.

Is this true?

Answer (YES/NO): NO